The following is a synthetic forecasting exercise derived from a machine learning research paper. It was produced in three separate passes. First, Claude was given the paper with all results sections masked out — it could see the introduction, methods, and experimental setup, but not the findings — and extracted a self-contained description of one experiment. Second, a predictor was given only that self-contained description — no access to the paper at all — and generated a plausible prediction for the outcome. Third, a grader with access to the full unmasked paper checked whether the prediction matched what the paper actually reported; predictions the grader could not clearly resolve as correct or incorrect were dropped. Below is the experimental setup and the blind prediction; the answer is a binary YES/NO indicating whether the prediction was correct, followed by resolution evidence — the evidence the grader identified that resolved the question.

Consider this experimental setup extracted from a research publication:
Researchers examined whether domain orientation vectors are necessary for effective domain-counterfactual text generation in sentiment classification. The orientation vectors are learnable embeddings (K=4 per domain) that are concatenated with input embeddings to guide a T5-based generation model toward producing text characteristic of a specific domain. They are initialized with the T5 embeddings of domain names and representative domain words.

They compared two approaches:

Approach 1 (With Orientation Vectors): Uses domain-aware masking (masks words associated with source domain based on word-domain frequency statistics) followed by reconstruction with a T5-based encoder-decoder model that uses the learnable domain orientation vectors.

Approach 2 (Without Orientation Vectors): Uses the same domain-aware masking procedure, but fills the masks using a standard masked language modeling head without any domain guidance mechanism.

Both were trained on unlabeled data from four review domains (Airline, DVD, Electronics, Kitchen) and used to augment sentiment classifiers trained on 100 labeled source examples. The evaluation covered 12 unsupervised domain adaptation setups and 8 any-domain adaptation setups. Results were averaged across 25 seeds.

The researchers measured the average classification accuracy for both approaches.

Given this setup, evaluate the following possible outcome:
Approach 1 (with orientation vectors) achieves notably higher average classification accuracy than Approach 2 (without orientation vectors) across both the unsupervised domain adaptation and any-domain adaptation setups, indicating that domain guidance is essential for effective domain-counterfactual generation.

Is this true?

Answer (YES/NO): YES